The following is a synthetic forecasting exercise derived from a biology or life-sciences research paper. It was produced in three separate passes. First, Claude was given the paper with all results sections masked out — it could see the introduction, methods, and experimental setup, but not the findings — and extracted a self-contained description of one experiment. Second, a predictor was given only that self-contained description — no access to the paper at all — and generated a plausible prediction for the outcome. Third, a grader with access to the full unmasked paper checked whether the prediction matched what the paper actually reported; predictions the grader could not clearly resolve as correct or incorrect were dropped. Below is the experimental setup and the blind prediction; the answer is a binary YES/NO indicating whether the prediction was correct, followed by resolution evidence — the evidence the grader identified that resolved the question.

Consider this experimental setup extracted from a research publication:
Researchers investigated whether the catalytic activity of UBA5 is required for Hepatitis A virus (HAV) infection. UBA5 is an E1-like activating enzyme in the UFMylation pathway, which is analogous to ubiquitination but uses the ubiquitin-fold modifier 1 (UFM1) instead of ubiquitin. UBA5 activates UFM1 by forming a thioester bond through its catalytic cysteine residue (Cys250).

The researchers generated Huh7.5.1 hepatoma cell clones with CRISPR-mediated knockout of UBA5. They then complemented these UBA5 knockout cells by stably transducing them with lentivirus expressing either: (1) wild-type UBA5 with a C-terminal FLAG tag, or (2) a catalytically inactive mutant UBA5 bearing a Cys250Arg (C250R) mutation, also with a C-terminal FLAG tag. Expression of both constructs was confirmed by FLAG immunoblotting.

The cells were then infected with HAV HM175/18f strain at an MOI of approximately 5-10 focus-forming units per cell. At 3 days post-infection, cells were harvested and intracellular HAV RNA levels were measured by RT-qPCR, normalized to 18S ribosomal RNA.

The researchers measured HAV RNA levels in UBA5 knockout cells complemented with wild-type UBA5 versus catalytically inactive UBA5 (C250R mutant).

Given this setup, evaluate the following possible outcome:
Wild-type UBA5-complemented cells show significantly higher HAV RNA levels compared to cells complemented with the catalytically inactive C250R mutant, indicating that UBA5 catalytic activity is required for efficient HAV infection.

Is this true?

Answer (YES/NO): YES